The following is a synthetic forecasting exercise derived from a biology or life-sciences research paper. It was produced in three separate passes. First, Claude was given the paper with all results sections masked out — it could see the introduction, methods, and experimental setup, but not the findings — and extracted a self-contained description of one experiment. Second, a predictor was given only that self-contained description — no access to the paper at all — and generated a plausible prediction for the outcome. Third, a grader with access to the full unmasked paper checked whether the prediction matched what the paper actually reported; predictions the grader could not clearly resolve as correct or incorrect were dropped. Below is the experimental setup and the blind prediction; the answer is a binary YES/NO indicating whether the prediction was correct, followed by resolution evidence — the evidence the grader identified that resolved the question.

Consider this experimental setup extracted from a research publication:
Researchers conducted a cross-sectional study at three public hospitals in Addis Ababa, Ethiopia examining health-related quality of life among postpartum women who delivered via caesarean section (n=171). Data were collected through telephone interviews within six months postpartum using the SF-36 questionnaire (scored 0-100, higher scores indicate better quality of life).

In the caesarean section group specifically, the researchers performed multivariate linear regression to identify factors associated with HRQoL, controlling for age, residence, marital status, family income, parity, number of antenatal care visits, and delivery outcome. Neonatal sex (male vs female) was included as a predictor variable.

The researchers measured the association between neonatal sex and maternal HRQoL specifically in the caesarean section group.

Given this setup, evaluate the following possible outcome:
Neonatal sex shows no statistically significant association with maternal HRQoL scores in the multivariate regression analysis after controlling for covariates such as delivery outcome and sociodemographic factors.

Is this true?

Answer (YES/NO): NO